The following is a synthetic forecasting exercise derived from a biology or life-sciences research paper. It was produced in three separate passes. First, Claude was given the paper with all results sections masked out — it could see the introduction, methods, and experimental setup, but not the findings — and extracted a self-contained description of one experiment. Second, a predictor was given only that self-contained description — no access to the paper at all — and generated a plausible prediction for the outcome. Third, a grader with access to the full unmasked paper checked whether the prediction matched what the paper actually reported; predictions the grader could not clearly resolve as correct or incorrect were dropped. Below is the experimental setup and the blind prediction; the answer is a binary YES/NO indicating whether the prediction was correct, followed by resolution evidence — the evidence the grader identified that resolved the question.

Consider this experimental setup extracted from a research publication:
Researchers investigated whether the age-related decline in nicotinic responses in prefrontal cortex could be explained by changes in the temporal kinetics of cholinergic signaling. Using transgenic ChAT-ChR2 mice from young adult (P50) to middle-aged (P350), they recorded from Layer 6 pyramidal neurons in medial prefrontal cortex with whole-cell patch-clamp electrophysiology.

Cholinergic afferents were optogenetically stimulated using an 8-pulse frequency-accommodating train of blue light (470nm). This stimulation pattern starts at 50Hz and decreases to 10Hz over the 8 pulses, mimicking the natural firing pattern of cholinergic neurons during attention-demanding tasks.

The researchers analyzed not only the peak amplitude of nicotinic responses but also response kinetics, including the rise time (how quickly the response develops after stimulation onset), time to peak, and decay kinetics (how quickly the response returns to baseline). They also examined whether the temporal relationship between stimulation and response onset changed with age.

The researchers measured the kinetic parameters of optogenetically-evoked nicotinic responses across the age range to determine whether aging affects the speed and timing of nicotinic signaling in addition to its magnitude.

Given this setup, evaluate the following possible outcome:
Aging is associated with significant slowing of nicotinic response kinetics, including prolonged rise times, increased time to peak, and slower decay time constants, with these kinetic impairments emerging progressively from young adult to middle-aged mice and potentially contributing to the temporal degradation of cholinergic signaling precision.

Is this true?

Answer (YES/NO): NO